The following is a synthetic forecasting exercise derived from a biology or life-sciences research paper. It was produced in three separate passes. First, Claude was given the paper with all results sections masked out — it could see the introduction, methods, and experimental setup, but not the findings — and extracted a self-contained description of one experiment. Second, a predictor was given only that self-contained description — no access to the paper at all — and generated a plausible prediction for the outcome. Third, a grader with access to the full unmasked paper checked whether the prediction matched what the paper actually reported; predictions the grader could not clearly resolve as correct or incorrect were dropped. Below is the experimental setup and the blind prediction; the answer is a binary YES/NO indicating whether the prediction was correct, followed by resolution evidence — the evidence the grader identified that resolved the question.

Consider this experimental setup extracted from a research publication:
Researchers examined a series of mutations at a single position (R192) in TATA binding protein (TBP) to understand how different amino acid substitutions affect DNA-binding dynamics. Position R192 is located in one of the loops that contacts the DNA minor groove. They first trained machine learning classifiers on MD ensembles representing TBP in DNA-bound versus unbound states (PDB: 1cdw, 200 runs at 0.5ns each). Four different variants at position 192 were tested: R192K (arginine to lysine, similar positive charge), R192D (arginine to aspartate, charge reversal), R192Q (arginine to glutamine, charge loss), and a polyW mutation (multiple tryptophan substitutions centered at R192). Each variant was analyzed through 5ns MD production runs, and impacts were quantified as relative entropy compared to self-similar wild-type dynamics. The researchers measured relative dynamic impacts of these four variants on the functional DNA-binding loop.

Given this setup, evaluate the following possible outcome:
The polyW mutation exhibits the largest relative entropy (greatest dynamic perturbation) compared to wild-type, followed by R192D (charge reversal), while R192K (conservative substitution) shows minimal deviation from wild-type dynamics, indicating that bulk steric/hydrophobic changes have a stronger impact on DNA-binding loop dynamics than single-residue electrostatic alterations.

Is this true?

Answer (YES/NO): NO